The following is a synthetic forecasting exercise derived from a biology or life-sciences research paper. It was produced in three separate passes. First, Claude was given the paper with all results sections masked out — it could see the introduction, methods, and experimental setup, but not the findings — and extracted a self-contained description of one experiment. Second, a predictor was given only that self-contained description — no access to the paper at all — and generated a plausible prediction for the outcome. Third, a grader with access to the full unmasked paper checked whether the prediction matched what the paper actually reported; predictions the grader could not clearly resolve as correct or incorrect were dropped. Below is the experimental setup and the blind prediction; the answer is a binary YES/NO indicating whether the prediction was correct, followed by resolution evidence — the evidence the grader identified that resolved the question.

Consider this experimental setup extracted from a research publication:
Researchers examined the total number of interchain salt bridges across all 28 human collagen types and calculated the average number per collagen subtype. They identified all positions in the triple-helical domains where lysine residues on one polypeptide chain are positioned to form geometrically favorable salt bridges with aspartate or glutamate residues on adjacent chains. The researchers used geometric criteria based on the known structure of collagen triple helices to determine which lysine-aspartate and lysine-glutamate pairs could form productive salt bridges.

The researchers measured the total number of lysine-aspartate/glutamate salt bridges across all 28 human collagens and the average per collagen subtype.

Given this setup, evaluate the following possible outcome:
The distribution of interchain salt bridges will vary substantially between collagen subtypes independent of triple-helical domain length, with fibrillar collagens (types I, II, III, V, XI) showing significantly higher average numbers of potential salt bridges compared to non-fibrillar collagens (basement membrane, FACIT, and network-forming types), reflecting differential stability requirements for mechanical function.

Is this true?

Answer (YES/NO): NO